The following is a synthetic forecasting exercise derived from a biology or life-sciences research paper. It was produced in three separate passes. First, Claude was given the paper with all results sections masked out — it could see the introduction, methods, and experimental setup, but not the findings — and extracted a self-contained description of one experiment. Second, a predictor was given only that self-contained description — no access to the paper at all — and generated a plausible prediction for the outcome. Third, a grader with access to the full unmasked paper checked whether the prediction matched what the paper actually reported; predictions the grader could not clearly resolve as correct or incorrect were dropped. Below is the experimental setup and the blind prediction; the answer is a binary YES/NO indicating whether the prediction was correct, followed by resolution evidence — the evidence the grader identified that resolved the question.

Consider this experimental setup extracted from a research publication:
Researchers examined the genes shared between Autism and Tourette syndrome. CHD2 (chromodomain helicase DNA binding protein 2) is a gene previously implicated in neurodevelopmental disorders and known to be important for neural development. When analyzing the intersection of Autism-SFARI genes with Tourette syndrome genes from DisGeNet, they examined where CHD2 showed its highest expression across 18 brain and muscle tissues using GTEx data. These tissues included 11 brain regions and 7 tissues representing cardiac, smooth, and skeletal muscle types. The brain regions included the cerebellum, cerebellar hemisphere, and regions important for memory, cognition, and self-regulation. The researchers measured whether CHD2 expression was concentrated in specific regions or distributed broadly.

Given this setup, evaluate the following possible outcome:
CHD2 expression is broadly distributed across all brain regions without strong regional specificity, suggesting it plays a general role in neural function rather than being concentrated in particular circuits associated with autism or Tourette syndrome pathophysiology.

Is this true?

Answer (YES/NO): NO